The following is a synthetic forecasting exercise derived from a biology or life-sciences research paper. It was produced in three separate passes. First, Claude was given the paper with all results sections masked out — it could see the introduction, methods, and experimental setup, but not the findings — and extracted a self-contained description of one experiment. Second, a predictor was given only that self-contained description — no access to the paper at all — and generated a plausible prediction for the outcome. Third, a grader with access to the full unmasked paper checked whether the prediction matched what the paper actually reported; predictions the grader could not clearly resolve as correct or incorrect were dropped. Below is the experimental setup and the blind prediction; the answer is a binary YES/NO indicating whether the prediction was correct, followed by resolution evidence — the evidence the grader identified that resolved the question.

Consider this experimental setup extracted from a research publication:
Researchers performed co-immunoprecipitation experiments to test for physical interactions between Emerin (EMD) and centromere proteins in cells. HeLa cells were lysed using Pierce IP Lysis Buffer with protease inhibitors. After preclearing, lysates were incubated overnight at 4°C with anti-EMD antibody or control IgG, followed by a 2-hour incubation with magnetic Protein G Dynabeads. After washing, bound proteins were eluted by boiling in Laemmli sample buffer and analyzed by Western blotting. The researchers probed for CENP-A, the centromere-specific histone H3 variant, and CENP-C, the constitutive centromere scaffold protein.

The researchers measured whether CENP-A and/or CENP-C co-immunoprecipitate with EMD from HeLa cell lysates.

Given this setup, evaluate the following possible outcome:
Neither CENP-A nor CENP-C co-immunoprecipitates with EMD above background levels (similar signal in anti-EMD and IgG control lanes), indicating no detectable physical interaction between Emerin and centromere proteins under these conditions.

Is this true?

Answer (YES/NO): NO